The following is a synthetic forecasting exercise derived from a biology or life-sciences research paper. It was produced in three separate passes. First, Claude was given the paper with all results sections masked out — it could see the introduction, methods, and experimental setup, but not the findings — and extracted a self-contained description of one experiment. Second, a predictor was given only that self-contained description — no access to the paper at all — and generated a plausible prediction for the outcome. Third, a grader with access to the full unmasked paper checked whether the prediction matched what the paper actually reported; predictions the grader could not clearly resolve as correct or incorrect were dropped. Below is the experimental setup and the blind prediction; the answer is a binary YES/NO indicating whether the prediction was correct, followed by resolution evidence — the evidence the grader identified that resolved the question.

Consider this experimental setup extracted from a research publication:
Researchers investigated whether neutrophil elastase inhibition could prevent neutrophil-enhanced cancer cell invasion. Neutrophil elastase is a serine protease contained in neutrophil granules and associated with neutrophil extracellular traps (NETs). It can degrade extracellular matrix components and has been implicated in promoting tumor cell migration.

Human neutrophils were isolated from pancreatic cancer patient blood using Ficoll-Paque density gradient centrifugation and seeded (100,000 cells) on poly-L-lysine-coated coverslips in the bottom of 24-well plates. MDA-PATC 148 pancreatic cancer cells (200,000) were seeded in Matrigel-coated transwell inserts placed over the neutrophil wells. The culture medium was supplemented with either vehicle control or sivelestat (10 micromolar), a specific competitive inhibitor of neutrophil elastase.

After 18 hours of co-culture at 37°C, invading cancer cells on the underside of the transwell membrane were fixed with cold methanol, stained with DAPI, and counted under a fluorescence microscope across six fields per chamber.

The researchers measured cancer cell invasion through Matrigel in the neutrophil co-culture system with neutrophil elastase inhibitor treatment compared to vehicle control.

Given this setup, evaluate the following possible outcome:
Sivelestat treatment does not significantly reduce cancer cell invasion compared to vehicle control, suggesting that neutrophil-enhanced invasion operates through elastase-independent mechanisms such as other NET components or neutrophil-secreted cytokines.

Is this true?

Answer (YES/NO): NO